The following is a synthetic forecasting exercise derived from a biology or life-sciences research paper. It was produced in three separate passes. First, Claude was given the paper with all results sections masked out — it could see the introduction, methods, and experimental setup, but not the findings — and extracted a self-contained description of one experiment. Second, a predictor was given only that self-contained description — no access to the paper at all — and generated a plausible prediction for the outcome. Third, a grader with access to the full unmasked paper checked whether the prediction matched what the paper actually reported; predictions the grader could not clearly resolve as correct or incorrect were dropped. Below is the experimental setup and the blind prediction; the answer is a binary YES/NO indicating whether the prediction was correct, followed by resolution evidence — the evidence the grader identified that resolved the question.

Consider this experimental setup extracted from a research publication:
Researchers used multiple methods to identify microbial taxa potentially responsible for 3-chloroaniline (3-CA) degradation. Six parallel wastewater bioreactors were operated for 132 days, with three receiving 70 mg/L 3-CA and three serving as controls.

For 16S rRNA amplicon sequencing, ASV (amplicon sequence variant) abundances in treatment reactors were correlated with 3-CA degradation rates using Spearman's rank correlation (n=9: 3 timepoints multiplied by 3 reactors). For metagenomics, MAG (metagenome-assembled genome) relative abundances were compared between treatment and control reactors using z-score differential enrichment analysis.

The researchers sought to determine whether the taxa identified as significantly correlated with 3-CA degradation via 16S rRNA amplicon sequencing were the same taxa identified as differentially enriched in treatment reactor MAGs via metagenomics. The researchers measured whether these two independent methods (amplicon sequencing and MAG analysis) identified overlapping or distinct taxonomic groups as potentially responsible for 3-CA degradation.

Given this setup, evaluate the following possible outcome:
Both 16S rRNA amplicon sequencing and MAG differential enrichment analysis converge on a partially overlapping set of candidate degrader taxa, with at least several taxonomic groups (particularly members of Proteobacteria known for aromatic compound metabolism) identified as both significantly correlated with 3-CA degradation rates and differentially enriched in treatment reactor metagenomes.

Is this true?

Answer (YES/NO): NO